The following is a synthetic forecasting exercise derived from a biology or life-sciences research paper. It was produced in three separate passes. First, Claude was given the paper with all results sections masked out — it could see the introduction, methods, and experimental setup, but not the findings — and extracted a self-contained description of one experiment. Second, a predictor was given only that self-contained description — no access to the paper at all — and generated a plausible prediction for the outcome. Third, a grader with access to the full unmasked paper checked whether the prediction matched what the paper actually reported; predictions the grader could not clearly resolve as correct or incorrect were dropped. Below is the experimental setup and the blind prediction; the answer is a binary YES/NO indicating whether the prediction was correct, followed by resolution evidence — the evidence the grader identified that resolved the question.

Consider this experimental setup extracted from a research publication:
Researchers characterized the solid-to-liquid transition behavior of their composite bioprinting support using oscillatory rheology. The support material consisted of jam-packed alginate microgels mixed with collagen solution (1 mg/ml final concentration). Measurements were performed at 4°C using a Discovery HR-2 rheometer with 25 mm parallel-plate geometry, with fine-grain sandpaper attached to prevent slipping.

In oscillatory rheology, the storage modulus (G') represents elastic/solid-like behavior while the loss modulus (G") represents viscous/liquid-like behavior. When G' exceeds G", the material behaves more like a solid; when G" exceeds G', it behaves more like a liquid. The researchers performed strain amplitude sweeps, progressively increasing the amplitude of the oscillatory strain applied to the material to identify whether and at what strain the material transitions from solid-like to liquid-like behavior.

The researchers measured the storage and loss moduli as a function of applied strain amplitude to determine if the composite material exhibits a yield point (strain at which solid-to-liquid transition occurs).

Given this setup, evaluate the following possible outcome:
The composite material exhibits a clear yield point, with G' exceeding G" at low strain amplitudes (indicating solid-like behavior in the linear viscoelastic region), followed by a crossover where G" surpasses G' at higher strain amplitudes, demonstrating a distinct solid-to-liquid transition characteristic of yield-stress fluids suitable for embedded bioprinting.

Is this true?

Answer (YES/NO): YES